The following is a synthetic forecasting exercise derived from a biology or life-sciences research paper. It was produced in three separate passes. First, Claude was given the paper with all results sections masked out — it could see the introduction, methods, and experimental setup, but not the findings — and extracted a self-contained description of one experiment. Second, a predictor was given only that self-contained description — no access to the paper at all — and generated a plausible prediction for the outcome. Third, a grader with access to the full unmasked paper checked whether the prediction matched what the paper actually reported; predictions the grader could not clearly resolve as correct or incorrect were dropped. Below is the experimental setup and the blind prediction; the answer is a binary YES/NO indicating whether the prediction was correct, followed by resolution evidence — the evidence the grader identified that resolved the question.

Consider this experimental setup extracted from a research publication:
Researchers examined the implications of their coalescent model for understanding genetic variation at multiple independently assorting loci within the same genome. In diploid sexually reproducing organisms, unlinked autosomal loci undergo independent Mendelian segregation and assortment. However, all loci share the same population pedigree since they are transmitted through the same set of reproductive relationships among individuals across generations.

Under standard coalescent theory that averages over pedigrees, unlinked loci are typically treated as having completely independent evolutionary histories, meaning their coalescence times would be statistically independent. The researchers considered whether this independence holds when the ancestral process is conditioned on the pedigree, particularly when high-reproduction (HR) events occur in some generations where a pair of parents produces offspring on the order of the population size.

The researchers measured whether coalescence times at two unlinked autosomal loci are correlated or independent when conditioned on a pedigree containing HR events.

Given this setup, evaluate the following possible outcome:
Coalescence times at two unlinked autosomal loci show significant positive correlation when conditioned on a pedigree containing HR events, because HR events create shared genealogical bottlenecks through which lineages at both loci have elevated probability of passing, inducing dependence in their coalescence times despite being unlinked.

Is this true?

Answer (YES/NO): NO